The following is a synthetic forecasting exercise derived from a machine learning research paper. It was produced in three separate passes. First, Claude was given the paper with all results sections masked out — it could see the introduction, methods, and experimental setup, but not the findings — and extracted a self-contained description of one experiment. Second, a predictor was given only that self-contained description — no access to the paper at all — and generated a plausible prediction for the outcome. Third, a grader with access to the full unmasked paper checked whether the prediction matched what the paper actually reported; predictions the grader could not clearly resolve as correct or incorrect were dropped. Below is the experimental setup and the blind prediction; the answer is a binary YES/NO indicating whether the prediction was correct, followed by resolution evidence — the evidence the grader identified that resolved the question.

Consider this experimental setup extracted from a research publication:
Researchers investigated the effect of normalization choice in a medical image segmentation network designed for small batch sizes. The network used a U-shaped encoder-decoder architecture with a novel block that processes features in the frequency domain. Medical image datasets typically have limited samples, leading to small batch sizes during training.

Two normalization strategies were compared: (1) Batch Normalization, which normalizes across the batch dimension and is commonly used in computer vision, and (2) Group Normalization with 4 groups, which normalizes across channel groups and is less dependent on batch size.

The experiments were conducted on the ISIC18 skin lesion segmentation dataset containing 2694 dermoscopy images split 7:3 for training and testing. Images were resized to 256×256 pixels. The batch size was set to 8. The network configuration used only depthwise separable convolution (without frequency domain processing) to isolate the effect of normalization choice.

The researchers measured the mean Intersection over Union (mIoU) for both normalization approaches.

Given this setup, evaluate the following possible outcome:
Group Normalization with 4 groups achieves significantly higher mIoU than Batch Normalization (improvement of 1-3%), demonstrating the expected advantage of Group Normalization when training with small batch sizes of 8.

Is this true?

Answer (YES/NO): NO